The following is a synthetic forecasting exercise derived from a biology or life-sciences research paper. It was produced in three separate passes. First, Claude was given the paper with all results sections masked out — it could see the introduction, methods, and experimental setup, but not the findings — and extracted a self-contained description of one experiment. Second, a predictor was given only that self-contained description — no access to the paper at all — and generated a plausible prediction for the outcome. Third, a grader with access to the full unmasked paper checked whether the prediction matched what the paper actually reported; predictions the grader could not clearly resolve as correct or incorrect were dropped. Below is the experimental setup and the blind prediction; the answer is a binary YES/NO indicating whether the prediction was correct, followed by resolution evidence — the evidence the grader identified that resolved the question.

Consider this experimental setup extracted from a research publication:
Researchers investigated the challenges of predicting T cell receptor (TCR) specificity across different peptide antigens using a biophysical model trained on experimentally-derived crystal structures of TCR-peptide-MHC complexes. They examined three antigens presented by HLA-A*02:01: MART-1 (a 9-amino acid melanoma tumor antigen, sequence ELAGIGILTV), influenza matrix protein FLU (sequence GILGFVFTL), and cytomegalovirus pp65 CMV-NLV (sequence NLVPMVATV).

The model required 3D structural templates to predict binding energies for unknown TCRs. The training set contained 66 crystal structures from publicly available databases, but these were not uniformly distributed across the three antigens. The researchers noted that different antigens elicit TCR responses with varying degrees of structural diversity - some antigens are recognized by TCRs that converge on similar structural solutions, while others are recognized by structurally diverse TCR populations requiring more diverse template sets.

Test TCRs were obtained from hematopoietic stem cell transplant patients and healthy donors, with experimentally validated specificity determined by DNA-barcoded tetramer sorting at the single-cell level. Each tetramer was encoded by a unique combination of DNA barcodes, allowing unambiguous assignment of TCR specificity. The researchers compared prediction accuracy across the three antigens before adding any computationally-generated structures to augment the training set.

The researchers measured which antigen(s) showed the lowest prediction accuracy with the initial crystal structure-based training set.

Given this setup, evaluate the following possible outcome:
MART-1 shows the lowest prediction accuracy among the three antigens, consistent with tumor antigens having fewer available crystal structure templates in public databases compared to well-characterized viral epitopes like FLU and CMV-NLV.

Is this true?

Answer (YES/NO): NO